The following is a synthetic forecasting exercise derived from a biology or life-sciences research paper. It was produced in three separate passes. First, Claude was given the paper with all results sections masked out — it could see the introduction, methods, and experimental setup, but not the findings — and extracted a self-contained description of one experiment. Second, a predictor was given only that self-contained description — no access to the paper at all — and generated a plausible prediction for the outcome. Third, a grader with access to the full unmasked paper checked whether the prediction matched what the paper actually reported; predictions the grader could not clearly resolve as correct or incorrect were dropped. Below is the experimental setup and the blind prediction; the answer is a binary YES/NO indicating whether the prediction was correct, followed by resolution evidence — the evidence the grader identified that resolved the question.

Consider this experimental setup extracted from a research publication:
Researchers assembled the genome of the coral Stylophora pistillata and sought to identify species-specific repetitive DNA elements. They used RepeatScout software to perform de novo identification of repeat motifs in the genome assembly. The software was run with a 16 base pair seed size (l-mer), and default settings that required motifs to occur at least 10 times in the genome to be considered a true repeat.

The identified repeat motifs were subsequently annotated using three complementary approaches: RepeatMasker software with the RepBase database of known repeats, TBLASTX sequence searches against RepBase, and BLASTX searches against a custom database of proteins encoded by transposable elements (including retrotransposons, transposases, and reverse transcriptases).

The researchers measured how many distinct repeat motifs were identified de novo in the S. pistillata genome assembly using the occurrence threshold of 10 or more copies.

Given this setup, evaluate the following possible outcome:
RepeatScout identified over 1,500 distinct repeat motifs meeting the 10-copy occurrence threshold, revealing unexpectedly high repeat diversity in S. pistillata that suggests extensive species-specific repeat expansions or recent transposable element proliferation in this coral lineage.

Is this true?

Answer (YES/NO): NO